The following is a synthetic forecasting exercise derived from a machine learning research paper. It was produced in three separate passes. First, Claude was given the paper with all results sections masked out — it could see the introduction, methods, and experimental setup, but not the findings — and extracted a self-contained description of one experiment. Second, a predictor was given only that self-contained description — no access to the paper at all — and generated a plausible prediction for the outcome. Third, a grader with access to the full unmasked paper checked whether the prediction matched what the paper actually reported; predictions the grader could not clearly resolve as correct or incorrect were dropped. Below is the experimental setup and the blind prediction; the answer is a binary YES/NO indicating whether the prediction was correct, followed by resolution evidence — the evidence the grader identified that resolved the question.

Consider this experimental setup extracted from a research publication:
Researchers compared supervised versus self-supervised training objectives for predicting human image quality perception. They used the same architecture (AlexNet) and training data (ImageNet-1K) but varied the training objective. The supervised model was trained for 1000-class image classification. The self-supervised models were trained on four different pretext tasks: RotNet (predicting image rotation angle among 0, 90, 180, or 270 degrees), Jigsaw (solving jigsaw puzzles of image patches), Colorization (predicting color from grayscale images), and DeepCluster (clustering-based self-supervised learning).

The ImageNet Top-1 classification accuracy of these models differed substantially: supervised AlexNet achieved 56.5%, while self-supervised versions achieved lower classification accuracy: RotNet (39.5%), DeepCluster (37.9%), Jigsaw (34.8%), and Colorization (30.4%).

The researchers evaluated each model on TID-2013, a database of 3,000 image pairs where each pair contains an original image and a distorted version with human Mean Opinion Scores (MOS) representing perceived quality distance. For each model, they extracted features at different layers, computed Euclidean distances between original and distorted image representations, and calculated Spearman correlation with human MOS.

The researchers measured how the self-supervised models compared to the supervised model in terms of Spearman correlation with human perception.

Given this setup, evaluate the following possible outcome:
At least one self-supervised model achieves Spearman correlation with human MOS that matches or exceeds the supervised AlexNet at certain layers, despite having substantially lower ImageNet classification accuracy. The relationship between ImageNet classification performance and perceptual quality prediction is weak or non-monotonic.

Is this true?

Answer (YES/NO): YES